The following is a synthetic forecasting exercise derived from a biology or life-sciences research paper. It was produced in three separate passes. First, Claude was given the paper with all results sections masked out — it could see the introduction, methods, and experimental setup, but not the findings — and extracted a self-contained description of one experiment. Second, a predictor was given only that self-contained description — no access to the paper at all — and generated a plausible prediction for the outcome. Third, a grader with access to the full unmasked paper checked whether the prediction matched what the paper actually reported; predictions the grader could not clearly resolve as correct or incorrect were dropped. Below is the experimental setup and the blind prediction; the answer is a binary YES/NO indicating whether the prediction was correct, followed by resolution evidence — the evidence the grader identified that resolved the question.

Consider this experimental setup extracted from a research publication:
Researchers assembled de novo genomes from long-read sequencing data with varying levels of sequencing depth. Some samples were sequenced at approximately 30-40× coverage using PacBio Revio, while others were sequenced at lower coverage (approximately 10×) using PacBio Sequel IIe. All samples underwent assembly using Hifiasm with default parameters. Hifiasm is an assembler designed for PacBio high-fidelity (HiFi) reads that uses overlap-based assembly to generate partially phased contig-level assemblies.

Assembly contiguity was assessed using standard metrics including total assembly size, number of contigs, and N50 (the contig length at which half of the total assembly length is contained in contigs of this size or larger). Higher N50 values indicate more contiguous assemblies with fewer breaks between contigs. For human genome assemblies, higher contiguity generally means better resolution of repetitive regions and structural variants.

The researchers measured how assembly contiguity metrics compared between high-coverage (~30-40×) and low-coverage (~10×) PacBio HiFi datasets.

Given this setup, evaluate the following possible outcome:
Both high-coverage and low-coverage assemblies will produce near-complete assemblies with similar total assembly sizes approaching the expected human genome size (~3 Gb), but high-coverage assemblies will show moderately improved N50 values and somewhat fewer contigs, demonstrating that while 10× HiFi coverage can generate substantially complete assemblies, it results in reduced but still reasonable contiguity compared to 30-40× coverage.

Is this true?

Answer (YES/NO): NO